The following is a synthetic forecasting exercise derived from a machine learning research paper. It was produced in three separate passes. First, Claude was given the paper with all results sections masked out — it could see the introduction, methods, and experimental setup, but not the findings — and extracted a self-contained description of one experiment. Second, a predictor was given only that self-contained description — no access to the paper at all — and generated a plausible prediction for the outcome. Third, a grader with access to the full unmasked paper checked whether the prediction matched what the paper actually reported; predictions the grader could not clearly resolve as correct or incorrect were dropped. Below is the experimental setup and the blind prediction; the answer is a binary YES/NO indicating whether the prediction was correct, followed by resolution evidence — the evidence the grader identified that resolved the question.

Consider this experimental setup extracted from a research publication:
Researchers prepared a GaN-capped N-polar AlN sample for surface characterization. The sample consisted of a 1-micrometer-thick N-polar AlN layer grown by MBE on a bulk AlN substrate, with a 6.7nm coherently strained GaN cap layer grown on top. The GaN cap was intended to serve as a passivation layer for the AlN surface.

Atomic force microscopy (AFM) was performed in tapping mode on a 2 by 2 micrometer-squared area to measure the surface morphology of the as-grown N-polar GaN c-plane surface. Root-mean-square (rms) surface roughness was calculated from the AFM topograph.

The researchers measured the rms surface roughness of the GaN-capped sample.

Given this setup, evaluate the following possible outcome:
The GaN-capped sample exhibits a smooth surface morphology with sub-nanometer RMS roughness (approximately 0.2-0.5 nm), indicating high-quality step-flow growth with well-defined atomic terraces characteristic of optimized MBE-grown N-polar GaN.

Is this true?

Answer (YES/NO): NO